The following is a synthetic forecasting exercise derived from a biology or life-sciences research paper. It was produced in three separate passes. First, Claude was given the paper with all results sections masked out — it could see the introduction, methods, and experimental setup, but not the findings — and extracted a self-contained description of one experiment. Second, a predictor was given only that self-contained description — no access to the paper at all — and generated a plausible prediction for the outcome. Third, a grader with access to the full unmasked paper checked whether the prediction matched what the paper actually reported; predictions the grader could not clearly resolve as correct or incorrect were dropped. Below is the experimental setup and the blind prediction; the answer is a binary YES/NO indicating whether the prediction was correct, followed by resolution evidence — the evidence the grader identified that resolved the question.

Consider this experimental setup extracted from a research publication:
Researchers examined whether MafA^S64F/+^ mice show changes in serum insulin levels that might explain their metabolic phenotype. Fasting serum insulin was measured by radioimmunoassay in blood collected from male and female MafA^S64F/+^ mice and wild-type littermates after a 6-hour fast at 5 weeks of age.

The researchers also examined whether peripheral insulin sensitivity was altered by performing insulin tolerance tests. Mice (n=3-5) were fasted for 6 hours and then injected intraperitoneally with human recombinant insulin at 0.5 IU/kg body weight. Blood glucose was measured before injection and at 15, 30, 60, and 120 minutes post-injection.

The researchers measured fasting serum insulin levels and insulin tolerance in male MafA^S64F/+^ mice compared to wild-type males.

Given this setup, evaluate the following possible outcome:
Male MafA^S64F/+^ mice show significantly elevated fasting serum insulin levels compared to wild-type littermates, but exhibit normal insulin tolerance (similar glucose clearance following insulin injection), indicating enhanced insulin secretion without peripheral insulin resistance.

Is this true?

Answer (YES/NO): NO